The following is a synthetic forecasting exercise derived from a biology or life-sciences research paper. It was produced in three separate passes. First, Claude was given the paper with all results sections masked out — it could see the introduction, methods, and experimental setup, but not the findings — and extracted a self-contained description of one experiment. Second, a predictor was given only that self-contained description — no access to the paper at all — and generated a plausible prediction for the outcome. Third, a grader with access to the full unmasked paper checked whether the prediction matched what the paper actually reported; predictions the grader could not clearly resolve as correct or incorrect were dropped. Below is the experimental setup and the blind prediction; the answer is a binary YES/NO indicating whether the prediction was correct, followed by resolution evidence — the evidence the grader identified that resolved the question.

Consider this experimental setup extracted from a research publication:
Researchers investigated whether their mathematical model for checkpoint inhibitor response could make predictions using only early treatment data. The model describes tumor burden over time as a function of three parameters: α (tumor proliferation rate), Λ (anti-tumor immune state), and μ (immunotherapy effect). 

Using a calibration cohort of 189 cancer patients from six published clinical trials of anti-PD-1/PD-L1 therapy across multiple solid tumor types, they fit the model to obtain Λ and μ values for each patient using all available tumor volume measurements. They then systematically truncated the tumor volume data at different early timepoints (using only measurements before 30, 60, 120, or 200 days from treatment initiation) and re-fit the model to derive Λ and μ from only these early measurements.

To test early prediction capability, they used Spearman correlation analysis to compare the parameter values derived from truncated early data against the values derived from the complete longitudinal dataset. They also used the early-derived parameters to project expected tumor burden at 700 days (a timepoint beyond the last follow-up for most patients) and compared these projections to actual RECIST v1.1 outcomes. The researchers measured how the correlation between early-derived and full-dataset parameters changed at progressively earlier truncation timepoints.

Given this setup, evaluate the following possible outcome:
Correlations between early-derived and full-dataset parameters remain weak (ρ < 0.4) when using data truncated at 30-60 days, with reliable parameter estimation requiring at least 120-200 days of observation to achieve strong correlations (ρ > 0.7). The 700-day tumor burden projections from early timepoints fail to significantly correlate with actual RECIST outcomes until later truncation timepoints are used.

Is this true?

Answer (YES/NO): NO